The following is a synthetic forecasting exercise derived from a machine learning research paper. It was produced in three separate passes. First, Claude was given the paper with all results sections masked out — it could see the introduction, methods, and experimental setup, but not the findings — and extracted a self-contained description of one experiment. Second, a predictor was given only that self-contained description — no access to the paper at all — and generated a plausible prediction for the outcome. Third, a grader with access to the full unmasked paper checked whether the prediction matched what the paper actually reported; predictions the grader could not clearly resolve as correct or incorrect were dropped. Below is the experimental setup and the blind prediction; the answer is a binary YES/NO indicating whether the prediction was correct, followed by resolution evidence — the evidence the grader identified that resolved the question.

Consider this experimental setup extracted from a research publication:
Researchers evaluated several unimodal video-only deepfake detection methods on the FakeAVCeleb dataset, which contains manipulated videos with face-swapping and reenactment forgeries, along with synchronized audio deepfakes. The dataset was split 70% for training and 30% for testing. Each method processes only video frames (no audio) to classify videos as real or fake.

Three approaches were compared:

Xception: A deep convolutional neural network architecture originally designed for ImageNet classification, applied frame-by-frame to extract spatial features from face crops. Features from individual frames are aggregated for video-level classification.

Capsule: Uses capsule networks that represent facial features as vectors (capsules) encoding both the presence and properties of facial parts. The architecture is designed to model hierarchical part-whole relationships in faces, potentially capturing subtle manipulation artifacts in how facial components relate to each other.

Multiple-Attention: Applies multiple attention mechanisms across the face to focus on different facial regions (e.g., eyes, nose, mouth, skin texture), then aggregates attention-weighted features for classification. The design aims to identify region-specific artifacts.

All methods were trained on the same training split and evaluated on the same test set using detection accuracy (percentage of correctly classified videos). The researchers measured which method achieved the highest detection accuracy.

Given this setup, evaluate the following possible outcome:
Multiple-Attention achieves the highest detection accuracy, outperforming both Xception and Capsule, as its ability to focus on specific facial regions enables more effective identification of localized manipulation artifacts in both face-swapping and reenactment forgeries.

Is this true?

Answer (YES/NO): YES